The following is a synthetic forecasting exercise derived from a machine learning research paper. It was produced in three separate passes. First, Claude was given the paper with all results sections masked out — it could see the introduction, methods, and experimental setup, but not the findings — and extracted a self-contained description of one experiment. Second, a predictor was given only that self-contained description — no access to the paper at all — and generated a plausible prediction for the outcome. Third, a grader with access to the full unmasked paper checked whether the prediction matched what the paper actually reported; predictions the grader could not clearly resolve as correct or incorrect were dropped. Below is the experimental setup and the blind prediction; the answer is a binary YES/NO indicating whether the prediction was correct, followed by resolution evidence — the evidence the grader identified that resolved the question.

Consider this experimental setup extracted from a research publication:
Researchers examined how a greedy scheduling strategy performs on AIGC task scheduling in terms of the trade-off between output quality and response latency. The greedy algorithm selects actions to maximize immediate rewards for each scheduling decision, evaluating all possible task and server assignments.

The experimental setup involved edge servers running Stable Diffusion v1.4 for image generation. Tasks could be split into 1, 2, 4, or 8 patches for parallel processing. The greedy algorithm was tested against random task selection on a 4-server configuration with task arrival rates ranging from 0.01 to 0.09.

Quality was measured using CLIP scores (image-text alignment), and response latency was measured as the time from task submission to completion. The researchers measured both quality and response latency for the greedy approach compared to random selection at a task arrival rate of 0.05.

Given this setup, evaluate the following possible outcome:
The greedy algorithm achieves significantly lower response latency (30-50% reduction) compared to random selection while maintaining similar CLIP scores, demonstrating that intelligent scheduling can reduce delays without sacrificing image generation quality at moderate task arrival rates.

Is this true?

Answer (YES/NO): NO